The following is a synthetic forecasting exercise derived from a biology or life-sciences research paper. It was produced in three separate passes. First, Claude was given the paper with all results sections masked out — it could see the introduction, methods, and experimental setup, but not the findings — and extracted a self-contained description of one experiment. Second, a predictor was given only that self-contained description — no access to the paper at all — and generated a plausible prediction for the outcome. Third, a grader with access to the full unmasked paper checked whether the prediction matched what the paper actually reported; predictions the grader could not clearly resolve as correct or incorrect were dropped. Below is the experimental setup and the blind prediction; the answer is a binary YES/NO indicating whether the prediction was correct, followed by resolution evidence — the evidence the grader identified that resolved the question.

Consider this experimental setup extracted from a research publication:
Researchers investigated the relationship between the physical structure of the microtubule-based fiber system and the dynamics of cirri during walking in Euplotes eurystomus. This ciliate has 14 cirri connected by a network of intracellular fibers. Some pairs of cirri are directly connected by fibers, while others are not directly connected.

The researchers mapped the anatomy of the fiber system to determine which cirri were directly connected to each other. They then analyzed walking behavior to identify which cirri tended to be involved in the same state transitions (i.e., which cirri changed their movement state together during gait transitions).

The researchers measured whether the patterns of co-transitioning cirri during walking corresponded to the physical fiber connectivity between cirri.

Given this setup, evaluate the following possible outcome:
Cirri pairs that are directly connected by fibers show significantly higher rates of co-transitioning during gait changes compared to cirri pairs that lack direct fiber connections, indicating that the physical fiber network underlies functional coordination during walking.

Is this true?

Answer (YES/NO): NO